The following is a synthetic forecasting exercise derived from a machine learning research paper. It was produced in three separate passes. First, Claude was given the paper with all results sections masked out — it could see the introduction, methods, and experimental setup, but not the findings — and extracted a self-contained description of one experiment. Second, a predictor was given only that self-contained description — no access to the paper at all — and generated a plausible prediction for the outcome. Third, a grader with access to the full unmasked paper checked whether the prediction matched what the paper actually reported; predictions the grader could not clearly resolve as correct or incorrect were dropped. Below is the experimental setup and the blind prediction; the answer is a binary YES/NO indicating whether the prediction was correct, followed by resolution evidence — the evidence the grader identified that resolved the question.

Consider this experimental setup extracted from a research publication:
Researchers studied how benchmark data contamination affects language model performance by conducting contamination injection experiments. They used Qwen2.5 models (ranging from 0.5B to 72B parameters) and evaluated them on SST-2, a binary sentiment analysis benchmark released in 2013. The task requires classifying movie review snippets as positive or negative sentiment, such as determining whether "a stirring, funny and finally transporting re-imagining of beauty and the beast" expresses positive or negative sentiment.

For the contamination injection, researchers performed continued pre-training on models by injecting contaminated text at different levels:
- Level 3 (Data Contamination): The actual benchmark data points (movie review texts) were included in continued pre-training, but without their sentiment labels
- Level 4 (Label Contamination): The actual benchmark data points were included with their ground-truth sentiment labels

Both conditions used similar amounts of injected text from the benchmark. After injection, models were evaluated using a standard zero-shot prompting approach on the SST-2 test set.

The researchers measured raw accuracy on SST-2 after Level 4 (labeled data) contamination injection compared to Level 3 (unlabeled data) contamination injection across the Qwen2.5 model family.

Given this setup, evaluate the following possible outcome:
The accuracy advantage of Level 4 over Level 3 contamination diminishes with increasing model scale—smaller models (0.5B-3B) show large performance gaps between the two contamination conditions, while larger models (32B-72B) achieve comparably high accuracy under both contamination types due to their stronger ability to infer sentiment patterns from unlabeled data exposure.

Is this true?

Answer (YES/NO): NO